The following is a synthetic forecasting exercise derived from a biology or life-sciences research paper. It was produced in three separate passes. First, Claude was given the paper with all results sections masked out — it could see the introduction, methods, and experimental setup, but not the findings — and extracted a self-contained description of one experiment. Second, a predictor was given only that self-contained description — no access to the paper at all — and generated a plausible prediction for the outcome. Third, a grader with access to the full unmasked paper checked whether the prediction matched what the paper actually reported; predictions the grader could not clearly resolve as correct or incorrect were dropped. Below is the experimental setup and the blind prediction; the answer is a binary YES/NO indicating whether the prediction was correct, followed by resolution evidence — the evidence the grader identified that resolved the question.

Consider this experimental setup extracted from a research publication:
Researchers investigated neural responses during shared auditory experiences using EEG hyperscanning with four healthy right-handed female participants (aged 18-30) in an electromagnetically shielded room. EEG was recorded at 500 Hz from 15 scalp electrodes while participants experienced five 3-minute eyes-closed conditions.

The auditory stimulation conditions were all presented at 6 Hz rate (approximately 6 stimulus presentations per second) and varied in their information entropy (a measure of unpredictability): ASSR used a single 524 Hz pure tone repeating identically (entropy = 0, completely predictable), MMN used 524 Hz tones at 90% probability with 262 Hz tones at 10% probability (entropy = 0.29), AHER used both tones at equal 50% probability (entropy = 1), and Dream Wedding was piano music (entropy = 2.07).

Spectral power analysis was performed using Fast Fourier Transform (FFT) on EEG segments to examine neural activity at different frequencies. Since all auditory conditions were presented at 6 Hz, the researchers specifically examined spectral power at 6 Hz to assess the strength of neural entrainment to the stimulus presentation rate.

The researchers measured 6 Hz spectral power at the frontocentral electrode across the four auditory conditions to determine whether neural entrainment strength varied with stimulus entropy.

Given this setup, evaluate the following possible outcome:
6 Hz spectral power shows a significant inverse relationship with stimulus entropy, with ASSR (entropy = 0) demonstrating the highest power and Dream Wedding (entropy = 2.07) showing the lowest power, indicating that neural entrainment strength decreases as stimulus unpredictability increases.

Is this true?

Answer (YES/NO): NO